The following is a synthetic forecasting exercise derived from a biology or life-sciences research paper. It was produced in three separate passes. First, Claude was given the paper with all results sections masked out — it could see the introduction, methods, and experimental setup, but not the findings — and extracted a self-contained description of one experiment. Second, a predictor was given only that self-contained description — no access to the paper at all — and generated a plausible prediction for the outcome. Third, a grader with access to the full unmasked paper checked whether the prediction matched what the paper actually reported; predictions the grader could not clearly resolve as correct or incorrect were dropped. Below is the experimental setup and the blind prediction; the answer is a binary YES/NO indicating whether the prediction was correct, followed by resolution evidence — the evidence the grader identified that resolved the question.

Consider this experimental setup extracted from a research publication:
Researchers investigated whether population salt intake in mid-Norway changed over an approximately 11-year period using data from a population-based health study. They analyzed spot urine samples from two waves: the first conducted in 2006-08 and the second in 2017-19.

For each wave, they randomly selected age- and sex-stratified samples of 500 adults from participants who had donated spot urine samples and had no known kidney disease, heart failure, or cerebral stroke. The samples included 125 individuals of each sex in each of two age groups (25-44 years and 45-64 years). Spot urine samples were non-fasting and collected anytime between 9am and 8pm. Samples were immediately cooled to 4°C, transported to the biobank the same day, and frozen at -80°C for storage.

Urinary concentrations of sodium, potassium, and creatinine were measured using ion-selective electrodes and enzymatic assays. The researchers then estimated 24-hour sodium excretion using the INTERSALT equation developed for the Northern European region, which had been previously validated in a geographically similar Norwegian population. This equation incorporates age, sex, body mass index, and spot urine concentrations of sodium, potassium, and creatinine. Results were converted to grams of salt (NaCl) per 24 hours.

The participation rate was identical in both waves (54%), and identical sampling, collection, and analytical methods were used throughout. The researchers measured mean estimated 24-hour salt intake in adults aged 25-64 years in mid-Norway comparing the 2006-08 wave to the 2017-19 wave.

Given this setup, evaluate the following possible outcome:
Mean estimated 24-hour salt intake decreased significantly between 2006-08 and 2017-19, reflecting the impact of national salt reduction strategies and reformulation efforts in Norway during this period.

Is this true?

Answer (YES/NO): NO